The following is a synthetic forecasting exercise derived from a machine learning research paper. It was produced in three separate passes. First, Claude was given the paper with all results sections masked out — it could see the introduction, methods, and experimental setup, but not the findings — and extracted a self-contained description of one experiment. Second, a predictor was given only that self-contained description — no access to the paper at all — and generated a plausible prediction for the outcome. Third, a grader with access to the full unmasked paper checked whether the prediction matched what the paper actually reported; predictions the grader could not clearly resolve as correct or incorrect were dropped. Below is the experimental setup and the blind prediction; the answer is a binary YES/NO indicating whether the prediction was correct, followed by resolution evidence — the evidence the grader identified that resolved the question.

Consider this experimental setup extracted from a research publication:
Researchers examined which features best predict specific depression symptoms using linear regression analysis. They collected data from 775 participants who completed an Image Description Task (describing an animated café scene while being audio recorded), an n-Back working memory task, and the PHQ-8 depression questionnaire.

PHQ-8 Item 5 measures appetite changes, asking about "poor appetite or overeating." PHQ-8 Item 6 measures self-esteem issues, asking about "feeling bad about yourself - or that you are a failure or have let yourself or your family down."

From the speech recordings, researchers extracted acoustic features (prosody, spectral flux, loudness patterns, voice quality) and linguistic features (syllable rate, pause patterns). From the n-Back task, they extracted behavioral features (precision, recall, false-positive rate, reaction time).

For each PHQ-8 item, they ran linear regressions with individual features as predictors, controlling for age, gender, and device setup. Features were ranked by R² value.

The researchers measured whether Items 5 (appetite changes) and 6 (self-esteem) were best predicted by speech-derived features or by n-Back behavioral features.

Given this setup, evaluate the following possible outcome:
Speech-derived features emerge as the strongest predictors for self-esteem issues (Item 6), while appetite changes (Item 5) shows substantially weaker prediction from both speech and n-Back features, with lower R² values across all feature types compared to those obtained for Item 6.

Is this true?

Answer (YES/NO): NO